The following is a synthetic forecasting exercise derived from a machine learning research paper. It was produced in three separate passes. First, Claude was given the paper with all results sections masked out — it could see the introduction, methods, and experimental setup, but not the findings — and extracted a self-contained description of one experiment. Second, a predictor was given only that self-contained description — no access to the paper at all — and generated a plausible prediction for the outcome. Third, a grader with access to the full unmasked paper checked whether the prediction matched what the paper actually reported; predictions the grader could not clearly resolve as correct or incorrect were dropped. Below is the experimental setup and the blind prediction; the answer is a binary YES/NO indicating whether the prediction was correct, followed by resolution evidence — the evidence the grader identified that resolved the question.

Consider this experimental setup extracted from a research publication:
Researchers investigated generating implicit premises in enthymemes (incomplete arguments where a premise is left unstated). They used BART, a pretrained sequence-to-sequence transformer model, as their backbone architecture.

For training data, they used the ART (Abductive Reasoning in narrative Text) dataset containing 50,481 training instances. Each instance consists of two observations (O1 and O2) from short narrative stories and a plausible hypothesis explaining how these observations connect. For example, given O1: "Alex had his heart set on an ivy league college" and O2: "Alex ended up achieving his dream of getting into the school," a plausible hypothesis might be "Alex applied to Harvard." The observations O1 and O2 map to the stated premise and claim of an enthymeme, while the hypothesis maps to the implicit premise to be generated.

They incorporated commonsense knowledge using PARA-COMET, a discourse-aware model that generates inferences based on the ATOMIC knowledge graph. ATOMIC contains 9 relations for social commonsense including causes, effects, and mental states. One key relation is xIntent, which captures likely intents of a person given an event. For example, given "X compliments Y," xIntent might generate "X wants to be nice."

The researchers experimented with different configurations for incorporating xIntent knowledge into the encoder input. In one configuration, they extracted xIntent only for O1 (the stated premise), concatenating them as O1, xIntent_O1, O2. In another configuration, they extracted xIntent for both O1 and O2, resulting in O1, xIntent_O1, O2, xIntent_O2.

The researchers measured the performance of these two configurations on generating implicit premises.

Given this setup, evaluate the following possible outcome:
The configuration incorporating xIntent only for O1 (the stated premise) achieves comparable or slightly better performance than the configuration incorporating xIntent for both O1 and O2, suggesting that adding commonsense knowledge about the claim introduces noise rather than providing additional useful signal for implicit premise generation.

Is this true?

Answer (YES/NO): YES